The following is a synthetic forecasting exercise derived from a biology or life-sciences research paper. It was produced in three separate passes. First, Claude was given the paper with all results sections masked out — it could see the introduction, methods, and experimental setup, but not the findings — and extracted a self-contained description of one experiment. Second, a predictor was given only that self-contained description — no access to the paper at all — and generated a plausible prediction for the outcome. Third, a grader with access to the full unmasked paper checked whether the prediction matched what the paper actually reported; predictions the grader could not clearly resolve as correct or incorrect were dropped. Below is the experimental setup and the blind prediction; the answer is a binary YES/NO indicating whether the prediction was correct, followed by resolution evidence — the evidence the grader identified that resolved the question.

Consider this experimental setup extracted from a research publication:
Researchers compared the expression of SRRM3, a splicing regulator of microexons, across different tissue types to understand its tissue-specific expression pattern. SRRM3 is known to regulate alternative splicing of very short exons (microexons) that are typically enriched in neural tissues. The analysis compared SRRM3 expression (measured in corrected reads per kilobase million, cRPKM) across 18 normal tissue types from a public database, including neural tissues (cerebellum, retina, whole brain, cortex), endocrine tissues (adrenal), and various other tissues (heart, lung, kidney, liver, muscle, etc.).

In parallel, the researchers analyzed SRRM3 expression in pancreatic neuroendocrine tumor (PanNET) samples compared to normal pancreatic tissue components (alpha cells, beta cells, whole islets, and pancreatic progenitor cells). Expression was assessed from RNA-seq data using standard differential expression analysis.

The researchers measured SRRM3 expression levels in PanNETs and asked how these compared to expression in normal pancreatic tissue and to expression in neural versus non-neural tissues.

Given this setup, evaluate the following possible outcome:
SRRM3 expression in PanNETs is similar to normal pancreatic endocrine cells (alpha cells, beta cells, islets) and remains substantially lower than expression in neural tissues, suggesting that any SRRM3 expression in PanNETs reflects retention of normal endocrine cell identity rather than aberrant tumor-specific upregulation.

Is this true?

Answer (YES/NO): NO